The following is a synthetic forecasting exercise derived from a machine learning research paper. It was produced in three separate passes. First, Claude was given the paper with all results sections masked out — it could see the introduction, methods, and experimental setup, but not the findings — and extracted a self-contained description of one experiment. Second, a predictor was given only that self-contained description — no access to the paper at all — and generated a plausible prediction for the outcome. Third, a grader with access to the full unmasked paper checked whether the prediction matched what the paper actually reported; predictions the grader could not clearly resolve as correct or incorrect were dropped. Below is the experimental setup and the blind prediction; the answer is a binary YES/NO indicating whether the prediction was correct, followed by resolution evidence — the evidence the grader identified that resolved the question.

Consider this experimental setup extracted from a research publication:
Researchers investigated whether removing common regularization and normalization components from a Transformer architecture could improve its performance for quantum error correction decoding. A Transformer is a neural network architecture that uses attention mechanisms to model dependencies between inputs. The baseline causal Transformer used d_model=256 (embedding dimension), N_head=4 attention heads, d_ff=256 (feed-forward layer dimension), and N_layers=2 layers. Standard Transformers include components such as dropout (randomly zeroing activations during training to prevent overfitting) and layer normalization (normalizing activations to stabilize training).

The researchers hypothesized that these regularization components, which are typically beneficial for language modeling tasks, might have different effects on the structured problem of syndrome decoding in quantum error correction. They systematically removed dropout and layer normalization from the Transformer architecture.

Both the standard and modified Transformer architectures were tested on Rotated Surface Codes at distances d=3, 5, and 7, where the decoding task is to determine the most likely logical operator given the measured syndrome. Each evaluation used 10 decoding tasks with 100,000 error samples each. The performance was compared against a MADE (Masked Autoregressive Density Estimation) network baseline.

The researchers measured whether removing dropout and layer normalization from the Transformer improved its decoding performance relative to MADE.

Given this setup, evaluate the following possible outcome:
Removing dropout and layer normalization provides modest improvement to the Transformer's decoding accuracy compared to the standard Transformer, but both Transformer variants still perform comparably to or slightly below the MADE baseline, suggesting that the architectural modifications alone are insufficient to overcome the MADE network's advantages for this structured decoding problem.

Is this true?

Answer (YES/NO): NO